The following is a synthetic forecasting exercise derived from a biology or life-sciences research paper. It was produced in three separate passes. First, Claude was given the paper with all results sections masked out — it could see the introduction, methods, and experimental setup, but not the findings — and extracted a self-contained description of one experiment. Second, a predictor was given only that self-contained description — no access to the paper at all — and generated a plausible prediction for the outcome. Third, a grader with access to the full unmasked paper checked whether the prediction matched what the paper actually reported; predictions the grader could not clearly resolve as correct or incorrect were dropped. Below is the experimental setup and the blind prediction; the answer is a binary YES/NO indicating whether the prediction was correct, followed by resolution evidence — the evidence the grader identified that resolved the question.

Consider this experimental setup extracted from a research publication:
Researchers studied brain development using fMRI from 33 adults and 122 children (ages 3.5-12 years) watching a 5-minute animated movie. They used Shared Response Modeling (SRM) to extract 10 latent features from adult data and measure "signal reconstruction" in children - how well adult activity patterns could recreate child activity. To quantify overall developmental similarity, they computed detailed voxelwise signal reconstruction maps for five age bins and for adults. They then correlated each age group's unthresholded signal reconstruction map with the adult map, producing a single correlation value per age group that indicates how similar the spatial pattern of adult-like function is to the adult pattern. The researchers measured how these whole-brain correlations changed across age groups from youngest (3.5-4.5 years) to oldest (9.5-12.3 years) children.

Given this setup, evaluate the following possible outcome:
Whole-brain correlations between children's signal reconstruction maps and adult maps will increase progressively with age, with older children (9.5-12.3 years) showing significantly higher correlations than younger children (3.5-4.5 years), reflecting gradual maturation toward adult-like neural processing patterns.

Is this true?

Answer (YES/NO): YES